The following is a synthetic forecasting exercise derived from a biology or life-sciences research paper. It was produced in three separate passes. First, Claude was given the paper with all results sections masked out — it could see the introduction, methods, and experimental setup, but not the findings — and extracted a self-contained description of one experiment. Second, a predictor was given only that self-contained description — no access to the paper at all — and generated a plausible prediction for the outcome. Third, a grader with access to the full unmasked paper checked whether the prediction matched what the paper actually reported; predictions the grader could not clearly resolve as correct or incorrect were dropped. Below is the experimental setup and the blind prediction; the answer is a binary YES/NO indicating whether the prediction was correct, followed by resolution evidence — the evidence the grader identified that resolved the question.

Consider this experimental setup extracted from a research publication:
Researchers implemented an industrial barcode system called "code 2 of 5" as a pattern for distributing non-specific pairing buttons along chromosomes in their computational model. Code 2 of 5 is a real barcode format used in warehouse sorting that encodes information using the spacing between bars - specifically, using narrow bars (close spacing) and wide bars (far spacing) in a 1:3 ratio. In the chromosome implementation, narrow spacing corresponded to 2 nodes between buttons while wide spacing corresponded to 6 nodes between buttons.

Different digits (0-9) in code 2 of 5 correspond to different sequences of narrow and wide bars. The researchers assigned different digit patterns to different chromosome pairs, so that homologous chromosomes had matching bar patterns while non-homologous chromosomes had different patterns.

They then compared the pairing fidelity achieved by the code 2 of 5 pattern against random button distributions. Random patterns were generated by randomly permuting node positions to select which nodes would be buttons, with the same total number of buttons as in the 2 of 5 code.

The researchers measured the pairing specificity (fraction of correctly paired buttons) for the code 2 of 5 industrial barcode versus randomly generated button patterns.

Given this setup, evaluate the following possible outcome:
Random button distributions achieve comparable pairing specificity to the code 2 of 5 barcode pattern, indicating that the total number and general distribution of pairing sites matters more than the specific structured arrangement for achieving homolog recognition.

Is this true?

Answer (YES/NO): NO